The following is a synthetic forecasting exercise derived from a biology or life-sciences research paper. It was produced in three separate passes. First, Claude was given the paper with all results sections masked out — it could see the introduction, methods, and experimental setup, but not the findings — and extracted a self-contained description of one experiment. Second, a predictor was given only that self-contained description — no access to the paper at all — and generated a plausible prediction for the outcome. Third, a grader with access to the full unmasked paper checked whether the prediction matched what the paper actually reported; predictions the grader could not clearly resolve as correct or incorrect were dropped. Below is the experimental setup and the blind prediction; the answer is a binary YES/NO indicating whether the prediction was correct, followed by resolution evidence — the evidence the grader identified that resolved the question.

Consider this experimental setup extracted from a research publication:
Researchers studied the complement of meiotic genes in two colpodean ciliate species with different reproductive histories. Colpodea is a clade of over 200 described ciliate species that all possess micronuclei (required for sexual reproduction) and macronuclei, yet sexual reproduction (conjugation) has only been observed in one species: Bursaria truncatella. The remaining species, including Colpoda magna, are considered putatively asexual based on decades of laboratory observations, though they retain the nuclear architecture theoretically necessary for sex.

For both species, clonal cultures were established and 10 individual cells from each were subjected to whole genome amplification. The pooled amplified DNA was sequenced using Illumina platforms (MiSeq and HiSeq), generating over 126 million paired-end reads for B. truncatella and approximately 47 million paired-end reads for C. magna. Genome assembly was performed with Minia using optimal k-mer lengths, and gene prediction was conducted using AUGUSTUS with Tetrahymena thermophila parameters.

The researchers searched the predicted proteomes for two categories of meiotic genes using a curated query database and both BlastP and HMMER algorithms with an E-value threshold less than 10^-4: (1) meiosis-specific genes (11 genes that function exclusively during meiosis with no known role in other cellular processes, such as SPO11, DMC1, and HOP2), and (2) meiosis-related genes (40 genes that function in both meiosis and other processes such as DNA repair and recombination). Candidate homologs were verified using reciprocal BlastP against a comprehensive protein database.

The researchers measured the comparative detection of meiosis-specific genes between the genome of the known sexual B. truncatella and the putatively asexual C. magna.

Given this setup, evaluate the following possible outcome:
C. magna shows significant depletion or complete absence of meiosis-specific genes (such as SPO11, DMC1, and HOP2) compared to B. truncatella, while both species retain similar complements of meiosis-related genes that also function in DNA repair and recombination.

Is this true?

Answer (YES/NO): NO